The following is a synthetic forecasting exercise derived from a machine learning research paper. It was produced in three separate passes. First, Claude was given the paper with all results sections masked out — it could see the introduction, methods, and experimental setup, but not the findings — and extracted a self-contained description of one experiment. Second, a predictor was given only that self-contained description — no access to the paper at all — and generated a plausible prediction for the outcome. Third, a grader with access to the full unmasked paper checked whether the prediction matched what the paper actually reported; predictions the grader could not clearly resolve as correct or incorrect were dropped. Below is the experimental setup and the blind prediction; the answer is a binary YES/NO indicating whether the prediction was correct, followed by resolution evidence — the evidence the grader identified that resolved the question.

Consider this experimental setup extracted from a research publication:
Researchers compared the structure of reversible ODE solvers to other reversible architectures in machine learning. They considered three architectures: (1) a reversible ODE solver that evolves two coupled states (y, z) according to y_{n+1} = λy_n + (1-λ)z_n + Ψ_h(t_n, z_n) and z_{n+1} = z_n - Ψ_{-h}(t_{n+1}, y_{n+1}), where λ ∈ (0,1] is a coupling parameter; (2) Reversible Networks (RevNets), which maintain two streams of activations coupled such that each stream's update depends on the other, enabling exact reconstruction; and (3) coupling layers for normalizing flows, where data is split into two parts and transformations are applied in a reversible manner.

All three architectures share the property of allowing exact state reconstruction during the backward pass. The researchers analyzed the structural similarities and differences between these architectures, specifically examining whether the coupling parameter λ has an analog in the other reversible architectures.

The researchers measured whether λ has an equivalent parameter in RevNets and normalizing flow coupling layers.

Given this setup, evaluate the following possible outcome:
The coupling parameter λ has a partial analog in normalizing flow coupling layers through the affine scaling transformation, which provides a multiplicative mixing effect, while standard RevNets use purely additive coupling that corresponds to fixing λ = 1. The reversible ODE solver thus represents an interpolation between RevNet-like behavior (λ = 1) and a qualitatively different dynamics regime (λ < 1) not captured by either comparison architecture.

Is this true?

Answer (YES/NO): NO